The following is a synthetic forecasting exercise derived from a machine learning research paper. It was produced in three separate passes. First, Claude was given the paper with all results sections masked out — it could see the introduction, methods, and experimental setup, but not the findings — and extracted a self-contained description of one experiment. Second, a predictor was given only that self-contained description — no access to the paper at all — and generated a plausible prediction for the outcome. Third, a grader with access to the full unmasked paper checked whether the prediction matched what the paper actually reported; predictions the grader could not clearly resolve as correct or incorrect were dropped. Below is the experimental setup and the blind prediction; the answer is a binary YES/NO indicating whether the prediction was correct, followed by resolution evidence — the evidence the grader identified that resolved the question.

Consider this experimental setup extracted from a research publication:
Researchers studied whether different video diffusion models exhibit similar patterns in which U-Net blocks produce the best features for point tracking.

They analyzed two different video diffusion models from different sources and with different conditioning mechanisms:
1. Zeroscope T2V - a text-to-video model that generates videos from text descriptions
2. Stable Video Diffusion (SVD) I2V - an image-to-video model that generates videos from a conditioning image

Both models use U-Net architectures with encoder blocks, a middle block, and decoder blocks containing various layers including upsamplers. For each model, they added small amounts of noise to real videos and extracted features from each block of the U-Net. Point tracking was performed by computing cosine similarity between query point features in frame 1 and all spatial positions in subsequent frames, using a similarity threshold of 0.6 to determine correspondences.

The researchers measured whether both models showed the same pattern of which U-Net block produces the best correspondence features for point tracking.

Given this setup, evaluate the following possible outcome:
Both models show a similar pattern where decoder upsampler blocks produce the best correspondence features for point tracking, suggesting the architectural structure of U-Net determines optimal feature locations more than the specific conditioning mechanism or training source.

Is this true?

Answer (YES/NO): YES